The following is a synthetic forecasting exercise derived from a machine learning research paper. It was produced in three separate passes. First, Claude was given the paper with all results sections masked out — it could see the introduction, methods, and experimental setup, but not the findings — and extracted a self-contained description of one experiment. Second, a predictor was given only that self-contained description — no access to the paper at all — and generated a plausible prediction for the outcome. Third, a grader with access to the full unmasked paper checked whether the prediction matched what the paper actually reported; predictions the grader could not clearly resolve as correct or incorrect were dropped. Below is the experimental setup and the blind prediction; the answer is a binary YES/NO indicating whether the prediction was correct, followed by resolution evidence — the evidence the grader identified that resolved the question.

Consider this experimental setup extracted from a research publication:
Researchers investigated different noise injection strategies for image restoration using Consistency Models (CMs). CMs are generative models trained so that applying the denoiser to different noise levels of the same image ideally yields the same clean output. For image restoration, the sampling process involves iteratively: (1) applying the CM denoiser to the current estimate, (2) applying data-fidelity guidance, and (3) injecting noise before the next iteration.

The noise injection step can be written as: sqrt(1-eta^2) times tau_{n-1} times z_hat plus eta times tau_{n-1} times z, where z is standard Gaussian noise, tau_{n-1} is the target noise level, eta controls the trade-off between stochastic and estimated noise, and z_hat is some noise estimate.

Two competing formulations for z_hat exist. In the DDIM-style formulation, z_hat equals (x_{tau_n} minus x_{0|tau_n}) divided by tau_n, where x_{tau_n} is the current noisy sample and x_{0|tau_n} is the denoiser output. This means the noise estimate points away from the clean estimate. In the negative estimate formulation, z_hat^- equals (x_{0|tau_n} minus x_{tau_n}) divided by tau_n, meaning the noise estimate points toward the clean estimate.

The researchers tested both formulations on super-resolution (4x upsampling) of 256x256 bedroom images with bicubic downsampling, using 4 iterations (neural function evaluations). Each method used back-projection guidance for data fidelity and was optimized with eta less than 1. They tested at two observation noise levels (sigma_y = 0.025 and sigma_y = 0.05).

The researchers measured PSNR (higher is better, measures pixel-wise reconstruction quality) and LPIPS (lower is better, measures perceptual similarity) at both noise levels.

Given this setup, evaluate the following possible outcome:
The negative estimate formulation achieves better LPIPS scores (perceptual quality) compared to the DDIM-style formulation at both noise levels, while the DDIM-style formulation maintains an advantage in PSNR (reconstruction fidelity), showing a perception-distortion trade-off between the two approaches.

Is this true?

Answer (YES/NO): NO